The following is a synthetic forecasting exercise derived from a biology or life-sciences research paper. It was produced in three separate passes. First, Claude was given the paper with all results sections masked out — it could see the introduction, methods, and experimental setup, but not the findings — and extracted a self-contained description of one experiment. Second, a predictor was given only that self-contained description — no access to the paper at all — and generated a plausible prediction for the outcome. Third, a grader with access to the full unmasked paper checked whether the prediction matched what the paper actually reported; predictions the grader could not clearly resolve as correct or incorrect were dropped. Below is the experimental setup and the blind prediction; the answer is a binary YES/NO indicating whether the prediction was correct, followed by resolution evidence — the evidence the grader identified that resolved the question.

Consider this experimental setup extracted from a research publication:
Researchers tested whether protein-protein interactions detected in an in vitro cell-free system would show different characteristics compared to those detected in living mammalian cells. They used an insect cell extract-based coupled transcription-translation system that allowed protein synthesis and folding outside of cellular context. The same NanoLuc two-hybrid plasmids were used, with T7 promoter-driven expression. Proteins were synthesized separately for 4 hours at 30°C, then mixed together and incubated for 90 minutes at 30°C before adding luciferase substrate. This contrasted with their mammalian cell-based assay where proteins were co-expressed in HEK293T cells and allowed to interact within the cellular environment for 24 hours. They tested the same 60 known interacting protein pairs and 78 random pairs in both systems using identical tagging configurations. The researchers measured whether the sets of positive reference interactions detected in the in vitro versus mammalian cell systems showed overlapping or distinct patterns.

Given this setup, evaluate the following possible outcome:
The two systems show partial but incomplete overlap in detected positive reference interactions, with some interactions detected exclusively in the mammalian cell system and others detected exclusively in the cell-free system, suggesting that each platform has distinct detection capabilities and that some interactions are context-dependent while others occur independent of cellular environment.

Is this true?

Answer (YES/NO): YES